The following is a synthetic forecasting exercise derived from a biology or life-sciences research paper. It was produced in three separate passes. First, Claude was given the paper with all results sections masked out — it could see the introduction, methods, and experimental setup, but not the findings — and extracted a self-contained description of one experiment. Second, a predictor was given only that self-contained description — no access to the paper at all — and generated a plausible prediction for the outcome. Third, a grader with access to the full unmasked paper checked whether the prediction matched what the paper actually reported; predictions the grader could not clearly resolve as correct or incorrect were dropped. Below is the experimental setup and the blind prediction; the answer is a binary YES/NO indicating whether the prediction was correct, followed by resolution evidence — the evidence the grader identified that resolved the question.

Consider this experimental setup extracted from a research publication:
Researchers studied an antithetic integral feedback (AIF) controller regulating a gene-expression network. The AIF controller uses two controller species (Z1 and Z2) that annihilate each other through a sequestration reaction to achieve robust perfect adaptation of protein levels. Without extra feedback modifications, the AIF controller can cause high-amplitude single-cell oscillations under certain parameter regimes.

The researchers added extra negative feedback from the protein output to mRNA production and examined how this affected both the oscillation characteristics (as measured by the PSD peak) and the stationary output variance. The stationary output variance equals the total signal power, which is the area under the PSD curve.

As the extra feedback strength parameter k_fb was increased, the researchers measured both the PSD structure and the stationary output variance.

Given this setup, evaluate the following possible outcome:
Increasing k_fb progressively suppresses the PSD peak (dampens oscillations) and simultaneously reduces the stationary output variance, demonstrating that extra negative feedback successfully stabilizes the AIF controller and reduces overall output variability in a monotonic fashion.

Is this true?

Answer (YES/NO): YES